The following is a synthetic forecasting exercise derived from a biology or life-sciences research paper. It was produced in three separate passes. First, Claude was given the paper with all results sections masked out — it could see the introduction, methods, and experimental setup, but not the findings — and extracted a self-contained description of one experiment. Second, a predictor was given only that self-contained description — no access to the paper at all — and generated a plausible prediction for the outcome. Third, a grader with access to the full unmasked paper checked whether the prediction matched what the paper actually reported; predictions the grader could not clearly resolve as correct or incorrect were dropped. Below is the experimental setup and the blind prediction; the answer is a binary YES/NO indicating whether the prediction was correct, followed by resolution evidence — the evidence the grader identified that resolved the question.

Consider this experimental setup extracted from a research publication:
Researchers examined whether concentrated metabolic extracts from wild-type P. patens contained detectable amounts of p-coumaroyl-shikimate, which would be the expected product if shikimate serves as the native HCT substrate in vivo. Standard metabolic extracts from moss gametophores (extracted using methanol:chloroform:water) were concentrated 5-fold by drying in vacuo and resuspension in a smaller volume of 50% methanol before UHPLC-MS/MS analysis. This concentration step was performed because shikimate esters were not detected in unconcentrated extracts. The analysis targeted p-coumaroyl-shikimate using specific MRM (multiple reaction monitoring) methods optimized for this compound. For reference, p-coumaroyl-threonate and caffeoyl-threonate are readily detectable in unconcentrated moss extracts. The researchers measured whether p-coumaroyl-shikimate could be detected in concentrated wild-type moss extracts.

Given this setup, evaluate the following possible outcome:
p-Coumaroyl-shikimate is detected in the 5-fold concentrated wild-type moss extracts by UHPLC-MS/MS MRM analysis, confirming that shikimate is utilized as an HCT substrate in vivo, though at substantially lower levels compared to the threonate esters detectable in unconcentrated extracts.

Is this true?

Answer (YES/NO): YES